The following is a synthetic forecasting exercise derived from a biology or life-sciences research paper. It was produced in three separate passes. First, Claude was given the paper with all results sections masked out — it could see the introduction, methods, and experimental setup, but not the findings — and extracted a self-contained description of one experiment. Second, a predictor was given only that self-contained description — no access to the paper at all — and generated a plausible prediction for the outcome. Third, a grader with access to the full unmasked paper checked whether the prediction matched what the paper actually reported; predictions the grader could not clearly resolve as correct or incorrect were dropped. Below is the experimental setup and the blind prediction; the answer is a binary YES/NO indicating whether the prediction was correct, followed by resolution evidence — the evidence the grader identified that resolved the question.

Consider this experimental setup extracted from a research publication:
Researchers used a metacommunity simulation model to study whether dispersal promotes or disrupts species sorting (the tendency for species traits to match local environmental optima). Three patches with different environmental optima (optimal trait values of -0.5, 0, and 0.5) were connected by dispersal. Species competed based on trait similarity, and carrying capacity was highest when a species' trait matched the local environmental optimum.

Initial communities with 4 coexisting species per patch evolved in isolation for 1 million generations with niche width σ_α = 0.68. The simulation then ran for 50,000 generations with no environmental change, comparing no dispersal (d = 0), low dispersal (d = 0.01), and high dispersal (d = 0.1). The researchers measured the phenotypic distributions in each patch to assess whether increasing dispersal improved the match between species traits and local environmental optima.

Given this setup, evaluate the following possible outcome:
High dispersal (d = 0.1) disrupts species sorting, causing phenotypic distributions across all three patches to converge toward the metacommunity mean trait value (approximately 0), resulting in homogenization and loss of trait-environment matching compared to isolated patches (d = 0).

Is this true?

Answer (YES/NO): YES